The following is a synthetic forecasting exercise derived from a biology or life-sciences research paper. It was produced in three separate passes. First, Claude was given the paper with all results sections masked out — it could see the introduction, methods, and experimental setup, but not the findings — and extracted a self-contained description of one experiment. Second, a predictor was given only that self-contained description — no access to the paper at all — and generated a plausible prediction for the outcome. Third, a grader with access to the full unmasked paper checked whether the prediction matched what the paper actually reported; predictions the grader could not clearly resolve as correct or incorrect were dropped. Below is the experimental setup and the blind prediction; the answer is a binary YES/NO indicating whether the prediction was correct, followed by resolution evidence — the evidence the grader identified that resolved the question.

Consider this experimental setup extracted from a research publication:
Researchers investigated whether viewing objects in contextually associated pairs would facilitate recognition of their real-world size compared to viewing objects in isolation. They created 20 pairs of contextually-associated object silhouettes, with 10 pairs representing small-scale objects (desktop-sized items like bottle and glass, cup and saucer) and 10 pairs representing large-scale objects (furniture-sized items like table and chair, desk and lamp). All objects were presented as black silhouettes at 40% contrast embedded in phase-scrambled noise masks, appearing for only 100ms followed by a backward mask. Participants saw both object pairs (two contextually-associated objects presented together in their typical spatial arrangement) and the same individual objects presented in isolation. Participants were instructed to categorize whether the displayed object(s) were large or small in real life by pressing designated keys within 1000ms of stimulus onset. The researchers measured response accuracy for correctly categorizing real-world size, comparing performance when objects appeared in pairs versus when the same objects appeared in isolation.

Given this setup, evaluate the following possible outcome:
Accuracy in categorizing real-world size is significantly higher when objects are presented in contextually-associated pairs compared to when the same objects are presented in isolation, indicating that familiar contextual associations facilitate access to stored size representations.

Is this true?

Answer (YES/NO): YES